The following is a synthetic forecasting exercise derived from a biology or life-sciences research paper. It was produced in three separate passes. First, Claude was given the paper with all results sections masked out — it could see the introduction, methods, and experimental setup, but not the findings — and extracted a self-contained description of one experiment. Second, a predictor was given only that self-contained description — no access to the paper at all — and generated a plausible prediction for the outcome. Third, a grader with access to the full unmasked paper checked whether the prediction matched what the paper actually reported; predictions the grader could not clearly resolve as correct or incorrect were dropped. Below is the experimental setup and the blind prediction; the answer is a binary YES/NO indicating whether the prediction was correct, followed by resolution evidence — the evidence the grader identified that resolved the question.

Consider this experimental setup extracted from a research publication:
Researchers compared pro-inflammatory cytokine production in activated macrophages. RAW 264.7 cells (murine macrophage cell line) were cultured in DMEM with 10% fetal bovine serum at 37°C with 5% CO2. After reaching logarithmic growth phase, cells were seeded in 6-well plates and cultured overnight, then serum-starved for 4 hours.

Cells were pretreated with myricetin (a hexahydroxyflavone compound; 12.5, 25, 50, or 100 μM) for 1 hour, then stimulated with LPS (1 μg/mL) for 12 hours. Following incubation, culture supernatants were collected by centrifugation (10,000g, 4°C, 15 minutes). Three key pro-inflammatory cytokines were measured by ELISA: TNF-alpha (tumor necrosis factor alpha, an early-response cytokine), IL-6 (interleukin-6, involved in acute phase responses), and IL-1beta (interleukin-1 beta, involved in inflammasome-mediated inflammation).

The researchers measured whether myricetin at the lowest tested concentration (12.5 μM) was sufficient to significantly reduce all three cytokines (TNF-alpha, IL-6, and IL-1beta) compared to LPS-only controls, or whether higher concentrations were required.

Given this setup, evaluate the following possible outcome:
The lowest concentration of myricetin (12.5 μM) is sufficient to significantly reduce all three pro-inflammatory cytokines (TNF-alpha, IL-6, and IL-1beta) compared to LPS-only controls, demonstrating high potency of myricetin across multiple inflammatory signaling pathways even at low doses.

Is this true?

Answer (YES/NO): NO